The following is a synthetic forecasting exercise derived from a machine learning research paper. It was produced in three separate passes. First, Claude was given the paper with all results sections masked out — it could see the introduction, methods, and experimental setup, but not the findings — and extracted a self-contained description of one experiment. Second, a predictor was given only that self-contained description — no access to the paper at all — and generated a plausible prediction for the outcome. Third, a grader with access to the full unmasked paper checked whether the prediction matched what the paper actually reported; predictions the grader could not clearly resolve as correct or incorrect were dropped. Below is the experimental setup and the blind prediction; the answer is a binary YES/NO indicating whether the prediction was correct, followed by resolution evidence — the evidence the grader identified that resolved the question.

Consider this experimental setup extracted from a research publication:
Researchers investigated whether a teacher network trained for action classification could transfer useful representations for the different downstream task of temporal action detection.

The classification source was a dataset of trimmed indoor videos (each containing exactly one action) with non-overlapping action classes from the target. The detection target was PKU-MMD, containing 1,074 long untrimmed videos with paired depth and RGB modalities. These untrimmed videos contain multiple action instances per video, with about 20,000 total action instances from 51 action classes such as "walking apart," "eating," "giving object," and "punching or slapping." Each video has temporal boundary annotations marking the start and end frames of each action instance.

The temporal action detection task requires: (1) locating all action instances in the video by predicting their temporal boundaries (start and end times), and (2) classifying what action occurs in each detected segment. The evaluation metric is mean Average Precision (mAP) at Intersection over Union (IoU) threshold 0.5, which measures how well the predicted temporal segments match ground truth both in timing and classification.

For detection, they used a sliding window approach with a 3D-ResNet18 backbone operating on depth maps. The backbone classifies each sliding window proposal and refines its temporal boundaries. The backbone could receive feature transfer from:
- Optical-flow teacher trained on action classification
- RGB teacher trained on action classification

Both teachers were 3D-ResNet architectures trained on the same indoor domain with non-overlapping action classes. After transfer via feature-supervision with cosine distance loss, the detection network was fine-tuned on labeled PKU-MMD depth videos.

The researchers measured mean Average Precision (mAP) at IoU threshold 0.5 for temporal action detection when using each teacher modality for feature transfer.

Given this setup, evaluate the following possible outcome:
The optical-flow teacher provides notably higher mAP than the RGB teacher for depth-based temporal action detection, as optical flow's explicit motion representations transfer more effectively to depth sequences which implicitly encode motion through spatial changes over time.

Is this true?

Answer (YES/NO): NO